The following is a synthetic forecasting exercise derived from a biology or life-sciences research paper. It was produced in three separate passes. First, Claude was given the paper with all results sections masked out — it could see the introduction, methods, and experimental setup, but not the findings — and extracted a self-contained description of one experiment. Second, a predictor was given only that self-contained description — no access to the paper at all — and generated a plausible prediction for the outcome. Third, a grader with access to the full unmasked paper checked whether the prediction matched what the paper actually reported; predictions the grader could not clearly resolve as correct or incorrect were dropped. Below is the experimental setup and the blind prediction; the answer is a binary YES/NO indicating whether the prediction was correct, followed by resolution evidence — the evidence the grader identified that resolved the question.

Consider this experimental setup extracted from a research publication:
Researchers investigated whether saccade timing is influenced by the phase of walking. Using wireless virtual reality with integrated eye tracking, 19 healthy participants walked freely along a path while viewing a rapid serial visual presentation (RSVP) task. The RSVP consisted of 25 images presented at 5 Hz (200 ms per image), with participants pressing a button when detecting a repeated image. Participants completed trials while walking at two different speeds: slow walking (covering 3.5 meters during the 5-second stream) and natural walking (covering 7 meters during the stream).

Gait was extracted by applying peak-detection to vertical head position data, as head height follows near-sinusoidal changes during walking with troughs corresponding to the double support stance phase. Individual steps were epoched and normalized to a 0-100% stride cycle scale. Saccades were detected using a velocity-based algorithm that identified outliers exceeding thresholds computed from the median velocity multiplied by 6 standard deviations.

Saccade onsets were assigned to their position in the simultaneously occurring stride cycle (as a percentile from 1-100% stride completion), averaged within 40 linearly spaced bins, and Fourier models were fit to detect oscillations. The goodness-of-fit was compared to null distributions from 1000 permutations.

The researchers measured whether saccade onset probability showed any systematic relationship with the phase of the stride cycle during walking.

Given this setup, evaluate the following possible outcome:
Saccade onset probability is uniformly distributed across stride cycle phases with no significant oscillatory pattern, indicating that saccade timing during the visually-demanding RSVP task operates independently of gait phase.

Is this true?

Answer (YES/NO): NO